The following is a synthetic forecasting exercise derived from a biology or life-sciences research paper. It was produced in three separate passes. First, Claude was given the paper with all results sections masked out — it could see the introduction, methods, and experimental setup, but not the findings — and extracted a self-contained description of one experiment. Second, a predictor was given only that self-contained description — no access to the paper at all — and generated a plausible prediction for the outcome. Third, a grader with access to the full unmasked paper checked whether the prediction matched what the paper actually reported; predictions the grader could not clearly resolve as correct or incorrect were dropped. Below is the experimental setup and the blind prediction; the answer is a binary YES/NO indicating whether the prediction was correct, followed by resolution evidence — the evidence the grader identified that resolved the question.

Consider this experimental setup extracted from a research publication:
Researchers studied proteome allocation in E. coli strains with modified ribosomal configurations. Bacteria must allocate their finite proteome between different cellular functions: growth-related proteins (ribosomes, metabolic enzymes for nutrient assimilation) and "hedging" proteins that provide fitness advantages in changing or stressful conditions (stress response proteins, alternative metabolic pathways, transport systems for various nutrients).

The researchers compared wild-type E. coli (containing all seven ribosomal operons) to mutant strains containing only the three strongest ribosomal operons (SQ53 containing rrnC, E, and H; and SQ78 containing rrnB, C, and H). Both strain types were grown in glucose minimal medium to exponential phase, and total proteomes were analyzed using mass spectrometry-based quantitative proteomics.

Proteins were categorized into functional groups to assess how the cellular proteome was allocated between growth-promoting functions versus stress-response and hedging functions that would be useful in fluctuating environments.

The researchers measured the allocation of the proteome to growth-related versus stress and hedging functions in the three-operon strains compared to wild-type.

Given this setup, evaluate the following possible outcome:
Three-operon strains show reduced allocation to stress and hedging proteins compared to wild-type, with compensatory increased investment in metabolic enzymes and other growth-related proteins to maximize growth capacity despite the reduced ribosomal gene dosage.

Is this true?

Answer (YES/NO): NO